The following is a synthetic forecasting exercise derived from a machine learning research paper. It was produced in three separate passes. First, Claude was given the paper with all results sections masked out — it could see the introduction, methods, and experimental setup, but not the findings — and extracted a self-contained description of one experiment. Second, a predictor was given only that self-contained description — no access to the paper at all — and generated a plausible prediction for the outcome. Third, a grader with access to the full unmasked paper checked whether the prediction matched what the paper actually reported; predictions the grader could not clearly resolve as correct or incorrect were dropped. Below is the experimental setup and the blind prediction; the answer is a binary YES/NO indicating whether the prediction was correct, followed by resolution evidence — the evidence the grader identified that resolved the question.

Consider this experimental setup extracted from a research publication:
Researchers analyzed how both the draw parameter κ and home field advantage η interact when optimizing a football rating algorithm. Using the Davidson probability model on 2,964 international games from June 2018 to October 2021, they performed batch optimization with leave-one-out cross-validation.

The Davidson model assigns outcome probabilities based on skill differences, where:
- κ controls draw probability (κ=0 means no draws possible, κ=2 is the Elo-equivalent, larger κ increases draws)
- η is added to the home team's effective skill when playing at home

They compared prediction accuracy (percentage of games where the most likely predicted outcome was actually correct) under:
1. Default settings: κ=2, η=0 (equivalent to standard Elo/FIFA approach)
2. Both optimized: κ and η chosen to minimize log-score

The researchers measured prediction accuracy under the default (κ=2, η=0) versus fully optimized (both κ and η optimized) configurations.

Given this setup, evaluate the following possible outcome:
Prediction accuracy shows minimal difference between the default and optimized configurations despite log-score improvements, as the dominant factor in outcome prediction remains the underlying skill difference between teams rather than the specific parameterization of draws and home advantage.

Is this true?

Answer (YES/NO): NO